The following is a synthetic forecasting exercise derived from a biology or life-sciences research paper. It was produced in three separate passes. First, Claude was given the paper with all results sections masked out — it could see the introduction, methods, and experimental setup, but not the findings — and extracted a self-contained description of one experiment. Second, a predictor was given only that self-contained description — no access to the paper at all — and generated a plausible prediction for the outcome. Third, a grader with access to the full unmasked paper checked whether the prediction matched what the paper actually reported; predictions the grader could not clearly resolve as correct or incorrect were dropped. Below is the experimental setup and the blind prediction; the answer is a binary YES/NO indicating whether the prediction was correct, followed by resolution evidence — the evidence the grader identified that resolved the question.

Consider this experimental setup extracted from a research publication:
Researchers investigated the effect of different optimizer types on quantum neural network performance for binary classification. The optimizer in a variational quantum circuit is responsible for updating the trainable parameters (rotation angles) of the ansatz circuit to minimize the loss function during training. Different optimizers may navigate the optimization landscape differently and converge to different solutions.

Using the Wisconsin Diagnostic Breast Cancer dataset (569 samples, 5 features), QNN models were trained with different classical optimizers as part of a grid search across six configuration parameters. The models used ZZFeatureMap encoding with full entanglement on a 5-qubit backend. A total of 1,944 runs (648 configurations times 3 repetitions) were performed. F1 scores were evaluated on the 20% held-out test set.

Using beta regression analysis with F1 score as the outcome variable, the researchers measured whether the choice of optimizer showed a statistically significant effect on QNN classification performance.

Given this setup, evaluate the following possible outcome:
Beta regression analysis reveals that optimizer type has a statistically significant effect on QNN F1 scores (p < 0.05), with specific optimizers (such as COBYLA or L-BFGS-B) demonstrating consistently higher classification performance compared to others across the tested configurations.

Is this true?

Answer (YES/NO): NO